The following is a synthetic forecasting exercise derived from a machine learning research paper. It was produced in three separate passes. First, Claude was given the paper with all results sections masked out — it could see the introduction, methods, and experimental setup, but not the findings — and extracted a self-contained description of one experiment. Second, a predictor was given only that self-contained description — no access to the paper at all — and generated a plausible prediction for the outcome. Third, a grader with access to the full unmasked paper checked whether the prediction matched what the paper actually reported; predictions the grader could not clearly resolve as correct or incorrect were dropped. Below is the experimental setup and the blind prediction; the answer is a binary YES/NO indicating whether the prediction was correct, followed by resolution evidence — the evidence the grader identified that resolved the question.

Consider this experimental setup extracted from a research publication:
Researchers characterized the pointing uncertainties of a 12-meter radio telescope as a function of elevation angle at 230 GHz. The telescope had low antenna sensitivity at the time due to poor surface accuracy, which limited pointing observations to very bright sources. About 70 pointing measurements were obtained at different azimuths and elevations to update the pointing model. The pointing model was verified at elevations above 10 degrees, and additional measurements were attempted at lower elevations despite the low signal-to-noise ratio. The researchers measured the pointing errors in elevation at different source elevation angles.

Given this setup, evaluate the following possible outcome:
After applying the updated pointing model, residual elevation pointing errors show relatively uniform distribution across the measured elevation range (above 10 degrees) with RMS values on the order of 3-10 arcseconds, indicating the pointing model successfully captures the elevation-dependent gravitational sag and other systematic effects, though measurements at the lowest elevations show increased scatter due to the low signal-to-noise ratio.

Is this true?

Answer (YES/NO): NO